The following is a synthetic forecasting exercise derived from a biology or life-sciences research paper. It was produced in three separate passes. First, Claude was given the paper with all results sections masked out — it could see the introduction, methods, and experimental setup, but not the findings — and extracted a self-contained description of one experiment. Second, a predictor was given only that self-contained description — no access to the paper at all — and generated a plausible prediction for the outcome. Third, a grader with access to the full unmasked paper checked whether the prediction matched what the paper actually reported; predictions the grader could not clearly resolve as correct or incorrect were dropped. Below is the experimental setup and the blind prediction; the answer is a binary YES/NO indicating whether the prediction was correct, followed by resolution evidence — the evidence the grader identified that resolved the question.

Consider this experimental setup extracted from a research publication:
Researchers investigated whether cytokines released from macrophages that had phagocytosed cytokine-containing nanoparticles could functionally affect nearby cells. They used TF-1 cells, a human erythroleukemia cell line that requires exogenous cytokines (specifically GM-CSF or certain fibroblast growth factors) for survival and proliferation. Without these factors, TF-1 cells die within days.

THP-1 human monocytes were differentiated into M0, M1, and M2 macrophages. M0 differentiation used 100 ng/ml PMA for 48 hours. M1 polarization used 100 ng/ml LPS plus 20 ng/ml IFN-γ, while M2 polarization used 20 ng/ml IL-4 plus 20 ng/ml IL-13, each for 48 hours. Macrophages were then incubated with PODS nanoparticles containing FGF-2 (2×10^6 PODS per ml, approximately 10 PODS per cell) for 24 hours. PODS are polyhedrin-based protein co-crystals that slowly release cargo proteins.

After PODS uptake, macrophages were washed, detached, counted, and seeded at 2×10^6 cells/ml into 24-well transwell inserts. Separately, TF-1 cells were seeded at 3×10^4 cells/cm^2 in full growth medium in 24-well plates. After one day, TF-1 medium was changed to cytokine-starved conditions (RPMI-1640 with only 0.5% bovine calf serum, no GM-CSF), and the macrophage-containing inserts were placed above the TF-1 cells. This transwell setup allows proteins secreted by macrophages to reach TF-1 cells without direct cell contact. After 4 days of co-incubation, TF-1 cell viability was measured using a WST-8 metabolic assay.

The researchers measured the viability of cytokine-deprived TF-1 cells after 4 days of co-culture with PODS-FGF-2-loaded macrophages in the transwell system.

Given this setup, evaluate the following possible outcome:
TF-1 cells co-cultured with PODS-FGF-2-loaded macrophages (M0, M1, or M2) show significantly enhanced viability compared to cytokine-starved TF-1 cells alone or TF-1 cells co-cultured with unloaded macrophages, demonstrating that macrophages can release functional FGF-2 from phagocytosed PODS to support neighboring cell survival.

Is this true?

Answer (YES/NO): YES